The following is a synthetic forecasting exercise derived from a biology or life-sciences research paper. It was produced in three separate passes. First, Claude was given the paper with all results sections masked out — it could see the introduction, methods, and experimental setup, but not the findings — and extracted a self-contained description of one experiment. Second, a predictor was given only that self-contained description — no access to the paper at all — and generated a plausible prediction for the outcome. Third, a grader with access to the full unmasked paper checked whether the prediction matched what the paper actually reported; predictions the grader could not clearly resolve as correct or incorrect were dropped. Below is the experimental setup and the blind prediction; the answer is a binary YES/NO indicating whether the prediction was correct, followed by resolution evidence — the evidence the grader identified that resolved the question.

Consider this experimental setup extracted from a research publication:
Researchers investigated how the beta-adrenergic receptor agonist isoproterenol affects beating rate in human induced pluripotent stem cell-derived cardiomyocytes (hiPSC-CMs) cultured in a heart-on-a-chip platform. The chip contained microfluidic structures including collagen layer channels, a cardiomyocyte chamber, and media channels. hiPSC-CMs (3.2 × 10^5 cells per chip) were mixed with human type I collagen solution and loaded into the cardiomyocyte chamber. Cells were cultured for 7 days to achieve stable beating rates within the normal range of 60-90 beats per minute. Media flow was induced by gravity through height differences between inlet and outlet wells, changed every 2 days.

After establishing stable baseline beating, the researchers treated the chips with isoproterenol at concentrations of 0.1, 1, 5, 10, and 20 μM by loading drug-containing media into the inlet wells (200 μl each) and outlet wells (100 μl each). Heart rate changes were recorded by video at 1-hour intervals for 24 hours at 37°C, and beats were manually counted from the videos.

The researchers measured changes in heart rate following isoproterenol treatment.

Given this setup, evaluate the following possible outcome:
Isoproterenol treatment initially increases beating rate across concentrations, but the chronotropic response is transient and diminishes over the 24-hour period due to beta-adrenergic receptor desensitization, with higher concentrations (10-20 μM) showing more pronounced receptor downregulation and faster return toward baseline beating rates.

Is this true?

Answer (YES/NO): NO